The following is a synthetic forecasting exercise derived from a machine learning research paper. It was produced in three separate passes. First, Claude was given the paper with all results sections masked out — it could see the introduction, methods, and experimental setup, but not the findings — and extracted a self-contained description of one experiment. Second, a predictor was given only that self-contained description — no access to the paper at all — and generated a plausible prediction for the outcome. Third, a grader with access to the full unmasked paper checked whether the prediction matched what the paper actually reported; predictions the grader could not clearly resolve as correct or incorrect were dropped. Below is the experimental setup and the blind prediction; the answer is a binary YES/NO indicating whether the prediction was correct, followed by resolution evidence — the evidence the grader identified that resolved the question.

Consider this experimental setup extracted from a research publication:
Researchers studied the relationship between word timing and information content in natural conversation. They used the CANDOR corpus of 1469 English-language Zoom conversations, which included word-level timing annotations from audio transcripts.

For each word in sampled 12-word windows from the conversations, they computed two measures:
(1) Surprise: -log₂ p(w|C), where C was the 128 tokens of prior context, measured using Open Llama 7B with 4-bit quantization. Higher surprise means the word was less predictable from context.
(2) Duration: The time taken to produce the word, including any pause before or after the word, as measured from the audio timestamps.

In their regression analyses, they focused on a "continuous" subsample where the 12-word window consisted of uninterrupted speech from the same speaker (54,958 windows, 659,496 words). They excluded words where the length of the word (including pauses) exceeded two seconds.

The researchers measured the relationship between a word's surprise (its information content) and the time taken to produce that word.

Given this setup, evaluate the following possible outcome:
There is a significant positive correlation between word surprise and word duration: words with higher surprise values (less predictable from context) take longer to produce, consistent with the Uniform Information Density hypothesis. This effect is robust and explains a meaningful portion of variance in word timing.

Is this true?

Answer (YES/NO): NO